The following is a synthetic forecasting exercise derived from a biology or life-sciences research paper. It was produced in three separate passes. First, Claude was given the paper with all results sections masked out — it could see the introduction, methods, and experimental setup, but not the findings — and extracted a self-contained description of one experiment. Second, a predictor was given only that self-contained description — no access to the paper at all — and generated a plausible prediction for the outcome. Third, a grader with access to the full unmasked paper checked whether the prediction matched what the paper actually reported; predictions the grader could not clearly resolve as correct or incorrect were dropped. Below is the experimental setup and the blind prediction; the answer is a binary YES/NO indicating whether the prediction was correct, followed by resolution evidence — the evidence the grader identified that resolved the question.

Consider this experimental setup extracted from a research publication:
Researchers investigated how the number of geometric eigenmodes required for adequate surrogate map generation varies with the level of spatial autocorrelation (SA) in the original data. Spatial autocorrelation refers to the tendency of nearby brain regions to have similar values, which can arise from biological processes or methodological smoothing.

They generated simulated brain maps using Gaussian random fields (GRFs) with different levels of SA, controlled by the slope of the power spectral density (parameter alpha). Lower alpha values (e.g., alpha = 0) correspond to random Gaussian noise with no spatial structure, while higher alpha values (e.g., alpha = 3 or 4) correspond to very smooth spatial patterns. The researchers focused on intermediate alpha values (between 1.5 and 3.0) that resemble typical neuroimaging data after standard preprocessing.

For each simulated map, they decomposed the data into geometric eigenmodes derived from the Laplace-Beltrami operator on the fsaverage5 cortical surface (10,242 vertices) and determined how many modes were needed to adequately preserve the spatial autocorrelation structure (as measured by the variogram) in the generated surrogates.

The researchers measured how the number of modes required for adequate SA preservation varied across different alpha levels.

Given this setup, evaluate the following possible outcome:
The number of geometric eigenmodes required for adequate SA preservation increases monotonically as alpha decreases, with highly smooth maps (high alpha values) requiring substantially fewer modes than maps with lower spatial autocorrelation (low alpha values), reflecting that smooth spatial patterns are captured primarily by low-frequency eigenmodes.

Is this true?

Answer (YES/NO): YES